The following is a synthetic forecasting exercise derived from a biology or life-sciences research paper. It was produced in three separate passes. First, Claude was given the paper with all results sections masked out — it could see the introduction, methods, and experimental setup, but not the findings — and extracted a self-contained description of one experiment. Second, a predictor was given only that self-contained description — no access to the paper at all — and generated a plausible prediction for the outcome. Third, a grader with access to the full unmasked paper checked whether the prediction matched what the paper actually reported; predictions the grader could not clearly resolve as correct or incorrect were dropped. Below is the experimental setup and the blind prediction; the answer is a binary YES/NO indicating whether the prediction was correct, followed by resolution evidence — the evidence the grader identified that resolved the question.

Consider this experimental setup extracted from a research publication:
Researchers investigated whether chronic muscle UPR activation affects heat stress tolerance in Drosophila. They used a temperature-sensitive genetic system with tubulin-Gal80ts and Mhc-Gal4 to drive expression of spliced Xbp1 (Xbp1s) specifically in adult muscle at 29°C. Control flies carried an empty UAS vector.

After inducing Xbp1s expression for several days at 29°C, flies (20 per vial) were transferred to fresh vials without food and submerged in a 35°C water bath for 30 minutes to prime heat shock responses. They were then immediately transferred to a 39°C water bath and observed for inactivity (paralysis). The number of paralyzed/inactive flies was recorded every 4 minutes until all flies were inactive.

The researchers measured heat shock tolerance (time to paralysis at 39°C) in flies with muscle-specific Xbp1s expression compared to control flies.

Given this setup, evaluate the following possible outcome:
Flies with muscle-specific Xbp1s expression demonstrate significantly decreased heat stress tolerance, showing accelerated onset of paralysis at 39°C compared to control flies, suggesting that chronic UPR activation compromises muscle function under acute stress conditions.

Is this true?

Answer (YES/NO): YES